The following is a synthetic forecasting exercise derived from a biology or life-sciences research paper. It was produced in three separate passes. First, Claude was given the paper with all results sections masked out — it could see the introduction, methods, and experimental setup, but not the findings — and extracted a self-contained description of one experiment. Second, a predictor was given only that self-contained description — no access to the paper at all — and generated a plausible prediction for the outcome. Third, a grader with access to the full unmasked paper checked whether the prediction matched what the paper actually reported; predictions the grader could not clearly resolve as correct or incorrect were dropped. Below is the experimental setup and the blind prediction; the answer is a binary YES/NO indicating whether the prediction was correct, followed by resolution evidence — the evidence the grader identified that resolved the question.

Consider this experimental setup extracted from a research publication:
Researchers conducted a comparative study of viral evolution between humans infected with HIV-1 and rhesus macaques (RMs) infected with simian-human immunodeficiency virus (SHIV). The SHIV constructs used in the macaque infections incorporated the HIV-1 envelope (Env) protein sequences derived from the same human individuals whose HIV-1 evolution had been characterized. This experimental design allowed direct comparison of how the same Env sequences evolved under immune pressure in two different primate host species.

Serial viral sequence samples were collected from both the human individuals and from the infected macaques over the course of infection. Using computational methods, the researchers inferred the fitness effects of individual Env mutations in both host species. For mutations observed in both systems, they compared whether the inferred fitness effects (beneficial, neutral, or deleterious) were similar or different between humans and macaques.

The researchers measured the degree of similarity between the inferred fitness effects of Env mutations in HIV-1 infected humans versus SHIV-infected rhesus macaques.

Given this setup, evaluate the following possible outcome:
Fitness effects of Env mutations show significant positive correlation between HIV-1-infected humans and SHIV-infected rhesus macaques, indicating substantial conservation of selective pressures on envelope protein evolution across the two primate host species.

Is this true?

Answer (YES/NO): YES